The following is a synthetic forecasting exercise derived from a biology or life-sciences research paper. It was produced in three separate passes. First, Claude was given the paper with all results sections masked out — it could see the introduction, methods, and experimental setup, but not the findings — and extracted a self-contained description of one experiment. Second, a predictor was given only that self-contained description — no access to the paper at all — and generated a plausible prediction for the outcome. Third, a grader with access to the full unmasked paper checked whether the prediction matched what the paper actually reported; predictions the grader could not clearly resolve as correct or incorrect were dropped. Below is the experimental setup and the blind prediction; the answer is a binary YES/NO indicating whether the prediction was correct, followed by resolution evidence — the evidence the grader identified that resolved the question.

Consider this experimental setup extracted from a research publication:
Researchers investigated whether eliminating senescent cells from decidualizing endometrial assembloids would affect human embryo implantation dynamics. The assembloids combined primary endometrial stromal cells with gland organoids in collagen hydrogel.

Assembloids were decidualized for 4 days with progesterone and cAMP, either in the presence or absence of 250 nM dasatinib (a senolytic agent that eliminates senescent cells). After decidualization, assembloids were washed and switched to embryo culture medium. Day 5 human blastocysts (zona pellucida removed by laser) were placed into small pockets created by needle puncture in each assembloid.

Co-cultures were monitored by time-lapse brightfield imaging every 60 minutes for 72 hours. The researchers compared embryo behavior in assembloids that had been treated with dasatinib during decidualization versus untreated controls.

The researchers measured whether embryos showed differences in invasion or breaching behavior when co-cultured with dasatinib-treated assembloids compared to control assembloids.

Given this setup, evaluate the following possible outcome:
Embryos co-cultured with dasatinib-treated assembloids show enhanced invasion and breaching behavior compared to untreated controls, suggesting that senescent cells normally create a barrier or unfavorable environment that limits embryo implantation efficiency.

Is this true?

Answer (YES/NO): NO